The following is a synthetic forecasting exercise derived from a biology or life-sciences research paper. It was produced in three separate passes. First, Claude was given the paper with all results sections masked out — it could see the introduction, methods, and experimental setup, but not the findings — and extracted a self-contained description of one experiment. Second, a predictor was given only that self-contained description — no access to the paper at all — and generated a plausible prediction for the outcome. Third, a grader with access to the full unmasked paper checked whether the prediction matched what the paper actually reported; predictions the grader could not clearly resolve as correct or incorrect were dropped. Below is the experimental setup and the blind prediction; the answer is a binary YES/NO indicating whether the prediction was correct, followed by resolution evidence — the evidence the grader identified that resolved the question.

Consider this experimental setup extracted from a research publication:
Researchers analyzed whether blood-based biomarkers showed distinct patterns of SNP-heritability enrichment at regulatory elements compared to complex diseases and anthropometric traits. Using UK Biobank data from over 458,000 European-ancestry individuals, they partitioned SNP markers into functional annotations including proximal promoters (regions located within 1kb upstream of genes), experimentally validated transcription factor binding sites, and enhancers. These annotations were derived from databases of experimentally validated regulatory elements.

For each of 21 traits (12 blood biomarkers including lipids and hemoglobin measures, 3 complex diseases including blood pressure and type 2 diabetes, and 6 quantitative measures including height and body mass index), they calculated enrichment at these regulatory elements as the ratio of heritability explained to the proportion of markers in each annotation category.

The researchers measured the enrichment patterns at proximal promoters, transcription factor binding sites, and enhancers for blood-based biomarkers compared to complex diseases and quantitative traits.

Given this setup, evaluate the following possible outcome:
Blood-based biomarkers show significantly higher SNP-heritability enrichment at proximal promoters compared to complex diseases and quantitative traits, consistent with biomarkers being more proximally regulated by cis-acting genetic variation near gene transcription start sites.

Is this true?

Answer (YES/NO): YES